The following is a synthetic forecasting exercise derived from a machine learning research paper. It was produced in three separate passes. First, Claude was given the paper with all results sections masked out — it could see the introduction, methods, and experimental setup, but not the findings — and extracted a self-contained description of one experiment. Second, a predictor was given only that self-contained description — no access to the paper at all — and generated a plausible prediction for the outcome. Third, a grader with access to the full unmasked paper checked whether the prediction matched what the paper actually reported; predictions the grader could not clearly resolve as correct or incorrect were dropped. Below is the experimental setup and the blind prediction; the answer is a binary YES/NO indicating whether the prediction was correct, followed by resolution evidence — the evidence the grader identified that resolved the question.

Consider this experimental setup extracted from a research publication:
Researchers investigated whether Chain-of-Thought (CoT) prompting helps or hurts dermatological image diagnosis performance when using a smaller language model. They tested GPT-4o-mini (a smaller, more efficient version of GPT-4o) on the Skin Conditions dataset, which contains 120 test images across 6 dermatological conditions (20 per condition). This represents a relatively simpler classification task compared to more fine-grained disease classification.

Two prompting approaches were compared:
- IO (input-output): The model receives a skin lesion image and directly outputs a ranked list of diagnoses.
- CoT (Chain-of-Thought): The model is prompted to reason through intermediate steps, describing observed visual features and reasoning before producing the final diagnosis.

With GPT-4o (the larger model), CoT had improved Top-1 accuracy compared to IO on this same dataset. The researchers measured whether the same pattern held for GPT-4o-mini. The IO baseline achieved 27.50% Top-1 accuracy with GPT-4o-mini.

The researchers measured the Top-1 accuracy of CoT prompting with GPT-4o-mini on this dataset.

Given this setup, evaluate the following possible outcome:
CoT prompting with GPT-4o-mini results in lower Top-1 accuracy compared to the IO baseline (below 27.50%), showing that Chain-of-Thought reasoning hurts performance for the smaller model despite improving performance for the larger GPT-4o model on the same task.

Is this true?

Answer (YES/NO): YES